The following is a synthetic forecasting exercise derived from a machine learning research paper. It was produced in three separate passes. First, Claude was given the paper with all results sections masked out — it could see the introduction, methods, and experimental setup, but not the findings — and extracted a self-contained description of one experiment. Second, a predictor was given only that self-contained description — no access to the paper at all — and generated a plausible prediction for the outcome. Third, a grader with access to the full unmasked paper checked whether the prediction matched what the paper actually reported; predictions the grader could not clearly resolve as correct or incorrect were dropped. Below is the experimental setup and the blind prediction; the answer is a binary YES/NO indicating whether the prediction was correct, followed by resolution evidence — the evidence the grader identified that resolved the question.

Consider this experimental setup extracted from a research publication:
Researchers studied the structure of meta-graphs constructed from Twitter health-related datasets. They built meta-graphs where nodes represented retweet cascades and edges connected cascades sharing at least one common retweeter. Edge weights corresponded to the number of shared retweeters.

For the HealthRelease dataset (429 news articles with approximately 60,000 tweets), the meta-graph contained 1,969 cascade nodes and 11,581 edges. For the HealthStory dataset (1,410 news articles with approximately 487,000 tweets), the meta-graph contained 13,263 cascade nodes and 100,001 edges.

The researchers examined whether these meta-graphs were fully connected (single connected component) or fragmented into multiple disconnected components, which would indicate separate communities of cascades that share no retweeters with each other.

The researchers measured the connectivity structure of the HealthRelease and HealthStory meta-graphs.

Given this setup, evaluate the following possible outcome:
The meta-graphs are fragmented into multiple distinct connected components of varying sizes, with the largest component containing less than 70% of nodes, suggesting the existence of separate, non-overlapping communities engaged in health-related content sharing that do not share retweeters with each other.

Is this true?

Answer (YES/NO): NO